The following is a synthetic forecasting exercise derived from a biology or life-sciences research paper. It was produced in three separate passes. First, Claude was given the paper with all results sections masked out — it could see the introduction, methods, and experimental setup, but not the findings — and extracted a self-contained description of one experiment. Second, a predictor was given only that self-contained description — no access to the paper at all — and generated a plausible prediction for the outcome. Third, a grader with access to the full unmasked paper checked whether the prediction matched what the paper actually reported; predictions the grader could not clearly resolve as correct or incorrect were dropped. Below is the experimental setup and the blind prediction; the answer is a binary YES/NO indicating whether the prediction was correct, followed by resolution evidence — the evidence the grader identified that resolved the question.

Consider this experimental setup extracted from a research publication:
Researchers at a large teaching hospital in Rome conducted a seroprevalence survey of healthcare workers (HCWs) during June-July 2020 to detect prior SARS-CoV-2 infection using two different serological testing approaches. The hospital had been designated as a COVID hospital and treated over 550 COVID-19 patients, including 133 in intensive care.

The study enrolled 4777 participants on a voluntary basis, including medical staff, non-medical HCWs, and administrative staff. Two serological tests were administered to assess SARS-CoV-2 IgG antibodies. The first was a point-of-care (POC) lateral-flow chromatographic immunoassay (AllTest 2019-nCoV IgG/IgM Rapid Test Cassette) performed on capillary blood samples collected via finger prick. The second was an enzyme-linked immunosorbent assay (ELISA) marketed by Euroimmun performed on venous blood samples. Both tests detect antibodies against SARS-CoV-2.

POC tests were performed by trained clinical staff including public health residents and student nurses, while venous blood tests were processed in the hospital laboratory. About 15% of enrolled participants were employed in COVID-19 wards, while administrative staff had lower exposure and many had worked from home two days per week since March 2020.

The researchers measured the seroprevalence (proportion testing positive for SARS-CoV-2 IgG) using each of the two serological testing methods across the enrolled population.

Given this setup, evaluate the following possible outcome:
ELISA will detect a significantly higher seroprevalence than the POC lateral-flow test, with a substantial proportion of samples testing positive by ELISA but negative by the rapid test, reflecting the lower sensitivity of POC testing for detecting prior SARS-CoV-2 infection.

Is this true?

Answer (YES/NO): NO